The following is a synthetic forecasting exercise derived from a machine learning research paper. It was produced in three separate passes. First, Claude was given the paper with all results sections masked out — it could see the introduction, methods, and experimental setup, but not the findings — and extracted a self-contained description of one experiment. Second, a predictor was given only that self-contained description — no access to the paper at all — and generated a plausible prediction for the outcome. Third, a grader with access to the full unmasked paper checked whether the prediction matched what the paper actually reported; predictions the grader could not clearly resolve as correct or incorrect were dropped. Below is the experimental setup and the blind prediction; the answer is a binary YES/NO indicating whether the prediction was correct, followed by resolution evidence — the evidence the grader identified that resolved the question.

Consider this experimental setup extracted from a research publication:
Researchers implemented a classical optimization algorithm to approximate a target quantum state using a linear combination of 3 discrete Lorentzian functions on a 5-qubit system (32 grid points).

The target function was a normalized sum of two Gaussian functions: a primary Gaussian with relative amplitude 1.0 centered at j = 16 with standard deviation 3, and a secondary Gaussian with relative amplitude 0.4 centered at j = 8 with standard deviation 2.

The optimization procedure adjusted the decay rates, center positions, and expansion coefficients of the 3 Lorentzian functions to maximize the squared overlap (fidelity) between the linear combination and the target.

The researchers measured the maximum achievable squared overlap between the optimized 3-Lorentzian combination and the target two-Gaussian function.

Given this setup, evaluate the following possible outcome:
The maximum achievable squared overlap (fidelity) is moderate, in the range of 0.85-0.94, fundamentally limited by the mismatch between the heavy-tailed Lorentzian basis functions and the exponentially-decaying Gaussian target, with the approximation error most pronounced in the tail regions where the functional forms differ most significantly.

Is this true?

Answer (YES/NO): NO